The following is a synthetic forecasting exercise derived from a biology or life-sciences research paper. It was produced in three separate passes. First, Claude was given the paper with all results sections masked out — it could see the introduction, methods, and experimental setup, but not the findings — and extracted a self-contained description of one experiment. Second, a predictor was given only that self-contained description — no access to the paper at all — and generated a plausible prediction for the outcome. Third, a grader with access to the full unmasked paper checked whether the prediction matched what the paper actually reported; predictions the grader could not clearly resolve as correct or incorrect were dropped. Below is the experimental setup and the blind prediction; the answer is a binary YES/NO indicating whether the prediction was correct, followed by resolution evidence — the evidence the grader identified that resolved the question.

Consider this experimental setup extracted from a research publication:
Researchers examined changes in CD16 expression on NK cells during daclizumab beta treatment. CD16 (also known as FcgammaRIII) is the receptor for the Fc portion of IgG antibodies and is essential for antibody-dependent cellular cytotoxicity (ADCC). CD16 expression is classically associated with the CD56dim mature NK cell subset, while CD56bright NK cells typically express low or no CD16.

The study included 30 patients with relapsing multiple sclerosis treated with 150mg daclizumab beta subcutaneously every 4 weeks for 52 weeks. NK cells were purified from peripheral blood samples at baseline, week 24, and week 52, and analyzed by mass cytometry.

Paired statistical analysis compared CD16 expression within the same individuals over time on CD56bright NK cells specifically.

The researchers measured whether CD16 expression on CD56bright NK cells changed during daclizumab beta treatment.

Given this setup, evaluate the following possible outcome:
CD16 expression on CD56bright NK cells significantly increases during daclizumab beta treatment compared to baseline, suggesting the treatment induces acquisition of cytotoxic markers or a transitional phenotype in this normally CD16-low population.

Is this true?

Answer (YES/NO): YES